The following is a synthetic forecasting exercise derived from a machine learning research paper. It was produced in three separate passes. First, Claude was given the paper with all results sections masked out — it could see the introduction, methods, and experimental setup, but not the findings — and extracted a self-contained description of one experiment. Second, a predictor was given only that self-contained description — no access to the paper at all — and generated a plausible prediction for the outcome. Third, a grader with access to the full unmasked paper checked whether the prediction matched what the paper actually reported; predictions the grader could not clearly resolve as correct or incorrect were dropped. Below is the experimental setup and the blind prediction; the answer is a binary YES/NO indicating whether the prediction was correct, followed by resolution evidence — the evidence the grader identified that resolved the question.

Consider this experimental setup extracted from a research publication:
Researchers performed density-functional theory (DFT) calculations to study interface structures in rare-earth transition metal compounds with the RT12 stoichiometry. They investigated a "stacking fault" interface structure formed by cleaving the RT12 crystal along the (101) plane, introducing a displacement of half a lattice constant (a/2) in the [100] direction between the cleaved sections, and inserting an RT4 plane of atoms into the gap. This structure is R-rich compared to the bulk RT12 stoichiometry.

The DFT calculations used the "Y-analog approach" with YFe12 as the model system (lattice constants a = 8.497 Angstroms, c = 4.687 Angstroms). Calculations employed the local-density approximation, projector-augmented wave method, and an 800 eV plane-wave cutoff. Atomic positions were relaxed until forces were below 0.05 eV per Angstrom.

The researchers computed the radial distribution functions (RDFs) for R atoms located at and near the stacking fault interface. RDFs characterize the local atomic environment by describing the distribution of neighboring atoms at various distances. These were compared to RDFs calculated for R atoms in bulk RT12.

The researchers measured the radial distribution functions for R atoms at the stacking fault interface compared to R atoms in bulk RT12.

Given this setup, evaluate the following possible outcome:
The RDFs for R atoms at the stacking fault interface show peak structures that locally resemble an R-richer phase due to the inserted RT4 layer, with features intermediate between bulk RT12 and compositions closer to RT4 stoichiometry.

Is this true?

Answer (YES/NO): YES